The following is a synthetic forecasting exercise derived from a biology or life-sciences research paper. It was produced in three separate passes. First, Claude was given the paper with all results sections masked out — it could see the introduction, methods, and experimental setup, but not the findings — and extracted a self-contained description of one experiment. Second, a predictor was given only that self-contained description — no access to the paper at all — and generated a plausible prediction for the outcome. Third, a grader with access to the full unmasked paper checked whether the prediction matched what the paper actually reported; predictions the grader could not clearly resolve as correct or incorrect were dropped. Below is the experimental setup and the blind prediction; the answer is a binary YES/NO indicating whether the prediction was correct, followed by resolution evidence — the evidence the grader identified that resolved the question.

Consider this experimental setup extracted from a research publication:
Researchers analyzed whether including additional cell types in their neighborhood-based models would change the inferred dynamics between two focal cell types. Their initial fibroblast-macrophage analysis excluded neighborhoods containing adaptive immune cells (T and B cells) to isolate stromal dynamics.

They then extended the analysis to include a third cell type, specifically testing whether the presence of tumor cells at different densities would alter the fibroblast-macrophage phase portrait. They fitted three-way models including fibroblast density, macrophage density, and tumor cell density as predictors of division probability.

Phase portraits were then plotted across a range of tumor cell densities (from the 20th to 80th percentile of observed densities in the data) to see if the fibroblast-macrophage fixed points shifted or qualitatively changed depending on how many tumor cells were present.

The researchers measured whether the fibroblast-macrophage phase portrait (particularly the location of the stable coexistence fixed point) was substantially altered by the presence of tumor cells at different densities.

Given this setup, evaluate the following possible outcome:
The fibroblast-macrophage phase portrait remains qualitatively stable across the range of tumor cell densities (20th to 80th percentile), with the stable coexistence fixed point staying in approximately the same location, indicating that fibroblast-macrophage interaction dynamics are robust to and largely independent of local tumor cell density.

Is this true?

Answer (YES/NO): YES